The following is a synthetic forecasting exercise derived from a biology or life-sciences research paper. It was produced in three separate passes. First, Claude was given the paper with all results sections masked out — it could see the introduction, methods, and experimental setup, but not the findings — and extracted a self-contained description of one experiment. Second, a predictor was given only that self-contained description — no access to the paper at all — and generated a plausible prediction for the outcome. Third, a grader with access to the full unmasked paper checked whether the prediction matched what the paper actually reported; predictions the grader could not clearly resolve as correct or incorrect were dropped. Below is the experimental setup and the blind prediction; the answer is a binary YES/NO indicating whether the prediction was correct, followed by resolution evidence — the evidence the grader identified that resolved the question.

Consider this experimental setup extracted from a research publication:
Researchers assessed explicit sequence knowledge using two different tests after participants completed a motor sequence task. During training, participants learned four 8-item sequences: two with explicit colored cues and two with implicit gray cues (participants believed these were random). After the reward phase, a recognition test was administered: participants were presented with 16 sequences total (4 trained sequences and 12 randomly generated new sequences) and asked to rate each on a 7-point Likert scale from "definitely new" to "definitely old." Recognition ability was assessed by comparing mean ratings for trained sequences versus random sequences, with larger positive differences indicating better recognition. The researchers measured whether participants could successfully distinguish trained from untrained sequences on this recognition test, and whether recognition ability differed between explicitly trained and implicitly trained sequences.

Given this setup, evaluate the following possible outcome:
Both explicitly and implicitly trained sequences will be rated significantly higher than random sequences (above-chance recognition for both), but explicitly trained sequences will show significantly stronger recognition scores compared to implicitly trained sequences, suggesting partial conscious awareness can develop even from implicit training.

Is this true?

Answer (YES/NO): NO